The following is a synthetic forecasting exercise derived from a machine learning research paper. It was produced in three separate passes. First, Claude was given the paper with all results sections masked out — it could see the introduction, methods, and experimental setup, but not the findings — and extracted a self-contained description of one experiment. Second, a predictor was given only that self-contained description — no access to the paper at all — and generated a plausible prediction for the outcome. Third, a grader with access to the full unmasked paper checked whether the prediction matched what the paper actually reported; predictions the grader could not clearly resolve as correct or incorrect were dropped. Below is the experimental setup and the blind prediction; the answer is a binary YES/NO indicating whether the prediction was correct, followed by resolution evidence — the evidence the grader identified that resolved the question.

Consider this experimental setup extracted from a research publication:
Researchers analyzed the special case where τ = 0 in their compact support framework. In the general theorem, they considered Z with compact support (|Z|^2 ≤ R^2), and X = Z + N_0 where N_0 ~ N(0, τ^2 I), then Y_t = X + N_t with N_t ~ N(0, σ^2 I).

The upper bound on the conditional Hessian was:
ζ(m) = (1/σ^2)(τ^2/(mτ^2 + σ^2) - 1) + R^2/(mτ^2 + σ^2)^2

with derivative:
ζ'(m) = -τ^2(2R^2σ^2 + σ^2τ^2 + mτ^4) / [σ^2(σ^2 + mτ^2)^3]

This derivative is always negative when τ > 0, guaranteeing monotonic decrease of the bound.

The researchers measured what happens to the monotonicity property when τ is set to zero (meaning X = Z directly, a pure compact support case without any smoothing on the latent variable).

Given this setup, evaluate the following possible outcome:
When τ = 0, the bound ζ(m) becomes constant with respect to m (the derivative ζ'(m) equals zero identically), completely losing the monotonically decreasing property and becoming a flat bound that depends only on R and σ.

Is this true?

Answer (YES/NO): YES